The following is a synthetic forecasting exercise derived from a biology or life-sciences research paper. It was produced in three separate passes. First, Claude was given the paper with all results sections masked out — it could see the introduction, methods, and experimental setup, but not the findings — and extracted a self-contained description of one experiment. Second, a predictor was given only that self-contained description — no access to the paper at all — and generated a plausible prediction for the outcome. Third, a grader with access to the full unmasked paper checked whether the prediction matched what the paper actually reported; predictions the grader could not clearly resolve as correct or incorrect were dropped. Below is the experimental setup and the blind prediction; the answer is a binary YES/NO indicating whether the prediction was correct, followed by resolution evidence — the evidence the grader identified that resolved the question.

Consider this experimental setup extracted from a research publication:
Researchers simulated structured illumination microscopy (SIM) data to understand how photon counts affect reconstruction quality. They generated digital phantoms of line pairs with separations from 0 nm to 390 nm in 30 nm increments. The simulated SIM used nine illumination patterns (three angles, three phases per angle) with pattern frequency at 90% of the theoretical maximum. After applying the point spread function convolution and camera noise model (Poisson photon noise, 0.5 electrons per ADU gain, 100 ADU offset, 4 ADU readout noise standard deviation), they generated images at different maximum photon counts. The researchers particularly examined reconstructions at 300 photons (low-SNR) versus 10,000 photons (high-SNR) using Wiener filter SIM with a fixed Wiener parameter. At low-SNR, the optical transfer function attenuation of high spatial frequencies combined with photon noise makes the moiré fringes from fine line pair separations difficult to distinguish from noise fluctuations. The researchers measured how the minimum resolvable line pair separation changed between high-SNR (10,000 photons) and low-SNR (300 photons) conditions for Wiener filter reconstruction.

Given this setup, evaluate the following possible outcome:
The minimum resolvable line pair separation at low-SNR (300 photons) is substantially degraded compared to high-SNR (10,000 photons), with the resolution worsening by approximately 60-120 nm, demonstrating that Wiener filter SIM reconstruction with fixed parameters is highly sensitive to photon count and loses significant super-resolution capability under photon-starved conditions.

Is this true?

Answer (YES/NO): NO